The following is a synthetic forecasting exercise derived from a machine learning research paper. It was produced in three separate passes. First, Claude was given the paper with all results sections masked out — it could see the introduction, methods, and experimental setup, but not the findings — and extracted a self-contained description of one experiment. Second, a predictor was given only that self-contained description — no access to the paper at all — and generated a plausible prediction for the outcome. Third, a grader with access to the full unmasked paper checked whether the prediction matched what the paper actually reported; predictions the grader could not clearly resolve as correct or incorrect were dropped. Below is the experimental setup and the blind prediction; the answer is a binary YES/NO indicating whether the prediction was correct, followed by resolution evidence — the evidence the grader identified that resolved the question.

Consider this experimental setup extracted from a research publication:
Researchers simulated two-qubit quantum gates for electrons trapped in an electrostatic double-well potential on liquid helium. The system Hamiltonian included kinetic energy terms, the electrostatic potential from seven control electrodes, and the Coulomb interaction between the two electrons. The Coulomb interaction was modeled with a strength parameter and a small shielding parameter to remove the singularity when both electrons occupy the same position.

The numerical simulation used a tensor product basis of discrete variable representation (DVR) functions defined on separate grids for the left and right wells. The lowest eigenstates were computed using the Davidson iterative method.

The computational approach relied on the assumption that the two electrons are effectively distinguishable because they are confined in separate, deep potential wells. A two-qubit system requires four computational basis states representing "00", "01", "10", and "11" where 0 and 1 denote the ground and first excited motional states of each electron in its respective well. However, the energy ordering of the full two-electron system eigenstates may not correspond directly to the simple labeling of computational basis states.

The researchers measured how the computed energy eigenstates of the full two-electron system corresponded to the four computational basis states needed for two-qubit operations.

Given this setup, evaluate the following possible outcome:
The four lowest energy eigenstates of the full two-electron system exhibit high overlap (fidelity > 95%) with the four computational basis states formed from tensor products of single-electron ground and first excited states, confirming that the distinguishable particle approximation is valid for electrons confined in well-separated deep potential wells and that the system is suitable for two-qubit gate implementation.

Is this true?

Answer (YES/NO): NO